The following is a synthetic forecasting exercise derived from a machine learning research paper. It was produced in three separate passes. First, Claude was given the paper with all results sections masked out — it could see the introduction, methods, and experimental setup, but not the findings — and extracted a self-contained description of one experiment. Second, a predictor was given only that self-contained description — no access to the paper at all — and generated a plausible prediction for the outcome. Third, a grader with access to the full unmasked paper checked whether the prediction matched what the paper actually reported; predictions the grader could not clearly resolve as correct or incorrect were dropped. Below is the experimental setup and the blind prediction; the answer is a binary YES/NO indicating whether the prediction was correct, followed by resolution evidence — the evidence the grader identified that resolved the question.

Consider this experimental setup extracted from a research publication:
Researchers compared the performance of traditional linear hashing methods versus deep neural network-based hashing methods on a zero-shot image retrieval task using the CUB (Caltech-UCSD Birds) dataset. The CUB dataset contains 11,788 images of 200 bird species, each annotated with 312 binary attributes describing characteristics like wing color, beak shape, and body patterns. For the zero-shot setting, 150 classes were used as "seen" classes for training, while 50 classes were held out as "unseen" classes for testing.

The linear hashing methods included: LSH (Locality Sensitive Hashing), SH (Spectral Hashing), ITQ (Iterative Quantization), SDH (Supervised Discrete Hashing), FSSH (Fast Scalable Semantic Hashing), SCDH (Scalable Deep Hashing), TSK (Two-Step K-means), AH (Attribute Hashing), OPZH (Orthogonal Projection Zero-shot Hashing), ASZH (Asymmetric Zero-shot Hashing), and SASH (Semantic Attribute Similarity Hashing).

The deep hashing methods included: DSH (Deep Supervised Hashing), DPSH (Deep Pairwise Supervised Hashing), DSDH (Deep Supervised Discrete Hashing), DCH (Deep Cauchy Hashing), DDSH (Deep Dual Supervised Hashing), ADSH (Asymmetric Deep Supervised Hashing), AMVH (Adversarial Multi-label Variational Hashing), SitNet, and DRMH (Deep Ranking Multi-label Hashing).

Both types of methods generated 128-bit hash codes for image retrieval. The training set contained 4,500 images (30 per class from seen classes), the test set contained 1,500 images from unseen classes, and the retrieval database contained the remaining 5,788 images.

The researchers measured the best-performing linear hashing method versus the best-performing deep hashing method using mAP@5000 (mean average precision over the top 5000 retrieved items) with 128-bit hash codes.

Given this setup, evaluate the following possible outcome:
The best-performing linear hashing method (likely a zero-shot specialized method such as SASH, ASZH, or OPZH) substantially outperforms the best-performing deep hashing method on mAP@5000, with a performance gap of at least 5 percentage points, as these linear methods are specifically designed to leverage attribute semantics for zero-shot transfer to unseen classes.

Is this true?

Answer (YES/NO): NO